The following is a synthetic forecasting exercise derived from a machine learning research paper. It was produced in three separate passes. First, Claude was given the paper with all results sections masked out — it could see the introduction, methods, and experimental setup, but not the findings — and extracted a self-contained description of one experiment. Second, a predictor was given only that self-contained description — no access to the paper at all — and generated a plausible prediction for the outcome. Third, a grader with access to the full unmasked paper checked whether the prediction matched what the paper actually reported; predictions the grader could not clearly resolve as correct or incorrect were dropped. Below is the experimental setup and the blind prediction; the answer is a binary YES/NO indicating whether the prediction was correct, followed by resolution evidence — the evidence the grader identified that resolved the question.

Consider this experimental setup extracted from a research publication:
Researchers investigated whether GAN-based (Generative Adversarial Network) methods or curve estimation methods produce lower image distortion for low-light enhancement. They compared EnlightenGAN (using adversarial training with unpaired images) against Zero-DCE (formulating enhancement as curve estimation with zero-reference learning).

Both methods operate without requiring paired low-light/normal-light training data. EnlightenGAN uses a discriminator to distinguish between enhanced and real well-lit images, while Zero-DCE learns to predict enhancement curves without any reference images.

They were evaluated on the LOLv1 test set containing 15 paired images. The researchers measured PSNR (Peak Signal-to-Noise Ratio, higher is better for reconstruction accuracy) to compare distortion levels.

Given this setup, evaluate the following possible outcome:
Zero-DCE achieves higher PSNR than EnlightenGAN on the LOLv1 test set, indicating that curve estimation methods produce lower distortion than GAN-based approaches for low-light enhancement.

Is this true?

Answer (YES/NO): NO